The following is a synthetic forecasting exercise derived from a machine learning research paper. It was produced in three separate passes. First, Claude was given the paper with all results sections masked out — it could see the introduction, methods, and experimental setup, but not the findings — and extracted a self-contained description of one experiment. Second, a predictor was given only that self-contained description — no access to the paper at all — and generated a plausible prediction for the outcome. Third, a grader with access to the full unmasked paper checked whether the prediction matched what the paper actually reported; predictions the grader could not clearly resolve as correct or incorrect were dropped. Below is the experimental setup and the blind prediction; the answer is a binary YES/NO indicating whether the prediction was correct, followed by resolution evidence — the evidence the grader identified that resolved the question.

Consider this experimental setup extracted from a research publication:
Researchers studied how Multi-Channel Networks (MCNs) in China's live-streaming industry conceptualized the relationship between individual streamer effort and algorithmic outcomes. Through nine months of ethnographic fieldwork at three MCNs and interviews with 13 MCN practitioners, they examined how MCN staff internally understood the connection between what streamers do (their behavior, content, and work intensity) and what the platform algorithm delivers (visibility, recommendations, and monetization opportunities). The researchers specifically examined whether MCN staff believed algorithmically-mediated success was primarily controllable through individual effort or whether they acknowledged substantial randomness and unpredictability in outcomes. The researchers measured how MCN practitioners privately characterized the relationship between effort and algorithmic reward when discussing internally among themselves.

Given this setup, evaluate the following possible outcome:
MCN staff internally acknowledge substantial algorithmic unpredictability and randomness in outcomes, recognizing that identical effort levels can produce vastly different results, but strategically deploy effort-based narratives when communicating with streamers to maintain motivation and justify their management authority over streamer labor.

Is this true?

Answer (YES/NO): YES